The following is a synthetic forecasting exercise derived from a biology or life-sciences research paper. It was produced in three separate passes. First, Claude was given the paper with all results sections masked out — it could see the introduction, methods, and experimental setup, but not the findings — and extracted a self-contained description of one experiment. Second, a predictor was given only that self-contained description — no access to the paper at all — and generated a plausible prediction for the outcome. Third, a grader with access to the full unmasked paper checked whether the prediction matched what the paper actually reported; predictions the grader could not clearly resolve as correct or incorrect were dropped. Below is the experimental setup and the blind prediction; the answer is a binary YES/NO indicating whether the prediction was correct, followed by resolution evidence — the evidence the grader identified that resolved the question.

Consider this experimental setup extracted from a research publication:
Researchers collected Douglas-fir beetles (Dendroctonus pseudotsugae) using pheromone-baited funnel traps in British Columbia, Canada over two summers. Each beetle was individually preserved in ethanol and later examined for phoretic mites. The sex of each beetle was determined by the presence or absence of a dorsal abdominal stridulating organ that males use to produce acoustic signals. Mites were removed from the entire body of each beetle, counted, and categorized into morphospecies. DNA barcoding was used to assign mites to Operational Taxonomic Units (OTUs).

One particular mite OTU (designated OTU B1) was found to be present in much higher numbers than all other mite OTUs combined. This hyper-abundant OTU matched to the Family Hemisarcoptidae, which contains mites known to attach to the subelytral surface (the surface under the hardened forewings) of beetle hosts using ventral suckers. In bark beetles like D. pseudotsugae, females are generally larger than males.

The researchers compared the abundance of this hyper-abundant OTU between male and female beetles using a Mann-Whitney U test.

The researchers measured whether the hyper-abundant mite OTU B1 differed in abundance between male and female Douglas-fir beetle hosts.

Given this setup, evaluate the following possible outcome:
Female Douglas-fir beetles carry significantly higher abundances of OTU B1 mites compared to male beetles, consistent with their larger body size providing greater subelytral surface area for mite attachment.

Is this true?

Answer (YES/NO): YES